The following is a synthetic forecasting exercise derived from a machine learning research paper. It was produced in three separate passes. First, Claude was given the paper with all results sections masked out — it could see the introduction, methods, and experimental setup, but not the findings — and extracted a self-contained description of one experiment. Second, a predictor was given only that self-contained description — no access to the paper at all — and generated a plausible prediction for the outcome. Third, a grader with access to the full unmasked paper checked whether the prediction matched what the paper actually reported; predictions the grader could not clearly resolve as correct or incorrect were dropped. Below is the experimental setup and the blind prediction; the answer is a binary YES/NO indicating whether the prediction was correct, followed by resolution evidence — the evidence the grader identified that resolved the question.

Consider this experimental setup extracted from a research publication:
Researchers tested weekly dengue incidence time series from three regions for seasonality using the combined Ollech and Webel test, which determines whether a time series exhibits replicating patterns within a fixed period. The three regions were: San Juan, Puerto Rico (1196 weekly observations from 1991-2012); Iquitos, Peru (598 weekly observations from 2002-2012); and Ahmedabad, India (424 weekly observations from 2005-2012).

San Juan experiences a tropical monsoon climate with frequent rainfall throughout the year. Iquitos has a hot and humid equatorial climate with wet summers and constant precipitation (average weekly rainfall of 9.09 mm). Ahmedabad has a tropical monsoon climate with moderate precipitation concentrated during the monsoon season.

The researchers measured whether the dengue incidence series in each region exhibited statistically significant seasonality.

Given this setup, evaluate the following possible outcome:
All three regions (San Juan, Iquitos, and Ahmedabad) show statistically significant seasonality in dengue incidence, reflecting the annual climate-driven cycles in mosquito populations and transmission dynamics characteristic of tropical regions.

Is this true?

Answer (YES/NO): NO